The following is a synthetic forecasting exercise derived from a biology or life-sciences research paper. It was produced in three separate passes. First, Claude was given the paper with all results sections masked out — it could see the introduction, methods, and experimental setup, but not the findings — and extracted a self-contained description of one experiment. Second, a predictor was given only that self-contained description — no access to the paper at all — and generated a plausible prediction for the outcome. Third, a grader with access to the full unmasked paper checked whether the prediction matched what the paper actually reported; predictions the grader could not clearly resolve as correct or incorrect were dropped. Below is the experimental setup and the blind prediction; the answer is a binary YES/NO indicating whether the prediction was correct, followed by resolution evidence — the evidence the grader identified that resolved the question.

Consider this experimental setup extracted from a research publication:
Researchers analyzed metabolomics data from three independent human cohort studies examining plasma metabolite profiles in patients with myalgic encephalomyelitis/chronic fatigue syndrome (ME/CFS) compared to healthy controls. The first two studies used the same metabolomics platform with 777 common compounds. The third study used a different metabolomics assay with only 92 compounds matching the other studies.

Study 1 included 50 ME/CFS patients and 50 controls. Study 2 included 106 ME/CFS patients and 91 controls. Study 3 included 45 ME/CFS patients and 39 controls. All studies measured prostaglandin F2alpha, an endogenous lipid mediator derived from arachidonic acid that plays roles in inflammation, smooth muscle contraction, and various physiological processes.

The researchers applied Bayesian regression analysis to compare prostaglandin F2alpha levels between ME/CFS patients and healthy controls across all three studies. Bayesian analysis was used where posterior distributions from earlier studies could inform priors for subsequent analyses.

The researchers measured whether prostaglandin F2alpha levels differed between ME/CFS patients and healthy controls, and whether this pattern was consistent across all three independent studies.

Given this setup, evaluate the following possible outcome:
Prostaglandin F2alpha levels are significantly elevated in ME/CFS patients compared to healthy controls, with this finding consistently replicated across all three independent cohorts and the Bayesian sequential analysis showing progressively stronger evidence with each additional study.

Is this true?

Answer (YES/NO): NO